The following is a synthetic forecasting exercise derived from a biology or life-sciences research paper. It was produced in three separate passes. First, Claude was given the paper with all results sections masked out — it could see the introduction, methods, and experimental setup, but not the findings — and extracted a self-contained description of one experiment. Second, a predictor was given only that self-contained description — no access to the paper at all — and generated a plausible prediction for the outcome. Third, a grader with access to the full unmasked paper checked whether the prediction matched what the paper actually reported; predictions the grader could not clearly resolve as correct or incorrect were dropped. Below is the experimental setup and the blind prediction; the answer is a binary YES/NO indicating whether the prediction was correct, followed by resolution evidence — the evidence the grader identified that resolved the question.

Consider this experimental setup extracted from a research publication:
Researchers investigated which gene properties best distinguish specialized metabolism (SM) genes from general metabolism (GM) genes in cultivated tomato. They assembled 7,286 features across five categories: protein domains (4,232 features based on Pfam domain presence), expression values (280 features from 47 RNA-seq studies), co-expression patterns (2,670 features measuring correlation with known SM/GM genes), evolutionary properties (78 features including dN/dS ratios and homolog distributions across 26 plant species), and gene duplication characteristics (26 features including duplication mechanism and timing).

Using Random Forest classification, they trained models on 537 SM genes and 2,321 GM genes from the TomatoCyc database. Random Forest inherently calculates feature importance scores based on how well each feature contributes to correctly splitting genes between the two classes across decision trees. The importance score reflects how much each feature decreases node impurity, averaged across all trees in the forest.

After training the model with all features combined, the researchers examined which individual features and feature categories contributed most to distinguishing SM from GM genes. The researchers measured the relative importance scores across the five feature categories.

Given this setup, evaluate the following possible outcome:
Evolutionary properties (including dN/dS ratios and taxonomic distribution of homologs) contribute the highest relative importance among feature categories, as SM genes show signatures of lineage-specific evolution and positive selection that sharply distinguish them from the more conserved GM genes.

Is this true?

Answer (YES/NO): NO